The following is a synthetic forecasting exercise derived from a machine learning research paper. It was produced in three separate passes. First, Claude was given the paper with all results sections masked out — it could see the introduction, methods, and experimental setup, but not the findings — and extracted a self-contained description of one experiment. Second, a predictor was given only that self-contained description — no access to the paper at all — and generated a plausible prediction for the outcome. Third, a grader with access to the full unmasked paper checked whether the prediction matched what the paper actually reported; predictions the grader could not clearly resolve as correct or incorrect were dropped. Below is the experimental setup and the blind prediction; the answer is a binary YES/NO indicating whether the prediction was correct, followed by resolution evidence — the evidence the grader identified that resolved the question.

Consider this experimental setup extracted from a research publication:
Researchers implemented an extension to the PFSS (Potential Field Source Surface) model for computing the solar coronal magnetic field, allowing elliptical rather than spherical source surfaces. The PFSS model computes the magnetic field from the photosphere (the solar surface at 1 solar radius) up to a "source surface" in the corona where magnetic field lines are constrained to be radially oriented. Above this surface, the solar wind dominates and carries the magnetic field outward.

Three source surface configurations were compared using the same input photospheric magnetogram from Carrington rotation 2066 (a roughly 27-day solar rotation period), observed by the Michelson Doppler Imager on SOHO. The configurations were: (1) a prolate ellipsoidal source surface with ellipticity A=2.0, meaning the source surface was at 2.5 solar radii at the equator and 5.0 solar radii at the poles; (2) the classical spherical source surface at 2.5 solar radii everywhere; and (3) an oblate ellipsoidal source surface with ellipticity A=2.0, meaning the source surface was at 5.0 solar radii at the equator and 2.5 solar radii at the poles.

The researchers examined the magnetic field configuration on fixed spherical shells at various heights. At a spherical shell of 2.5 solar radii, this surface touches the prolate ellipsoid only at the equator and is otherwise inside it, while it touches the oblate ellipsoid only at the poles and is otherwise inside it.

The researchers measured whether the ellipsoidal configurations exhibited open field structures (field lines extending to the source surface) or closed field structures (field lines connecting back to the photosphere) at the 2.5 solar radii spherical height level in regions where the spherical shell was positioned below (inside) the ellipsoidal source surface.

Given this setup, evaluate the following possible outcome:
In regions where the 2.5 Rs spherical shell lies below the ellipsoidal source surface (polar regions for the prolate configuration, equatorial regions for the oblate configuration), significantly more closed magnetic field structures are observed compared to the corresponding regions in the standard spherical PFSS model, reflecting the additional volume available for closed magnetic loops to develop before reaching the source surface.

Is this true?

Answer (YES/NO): NO